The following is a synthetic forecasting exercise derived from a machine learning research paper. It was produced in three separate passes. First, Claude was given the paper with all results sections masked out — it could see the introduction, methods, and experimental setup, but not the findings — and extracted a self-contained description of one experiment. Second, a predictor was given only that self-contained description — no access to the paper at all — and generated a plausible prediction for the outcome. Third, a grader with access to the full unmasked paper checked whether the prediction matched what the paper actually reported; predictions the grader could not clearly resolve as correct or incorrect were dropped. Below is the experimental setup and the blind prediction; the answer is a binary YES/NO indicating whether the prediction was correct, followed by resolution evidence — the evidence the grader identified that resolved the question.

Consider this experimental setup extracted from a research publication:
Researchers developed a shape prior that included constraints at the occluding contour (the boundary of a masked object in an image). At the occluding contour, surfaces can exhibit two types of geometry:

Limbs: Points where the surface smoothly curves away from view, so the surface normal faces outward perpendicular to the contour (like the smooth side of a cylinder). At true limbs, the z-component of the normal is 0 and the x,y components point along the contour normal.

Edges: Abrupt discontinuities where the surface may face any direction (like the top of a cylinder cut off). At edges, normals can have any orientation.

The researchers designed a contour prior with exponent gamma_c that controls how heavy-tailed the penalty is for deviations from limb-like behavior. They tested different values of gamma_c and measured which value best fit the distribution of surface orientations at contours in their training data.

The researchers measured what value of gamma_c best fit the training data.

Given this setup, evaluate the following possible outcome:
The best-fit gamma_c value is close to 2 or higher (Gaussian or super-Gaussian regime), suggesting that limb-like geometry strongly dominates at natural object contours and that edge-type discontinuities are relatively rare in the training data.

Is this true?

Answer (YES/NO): NO